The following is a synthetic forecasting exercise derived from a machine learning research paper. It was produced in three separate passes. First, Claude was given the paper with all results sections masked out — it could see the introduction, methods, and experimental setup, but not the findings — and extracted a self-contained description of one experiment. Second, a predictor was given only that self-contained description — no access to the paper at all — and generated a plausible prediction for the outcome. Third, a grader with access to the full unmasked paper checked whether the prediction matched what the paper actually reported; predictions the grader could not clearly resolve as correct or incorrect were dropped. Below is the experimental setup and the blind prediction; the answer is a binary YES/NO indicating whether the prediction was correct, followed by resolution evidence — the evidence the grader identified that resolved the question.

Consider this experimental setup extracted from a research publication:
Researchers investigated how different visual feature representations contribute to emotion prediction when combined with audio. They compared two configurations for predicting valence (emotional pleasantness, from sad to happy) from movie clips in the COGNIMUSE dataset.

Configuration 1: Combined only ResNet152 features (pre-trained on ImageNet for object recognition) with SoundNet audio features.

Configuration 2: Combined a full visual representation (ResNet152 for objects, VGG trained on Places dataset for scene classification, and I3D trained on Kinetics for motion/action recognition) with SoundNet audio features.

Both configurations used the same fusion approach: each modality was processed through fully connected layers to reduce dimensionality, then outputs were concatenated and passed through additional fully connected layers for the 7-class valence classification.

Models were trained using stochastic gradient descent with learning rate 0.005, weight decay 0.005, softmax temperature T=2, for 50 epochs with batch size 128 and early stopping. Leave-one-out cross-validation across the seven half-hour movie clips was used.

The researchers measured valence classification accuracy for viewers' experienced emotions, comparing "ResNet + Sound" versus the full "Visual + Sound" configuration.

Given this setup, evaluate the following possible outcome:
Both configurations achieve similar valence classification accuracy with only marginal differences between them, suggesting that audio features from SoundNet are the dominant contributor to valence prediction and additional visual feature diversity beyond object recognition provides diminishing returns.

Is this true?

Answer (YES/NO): NO